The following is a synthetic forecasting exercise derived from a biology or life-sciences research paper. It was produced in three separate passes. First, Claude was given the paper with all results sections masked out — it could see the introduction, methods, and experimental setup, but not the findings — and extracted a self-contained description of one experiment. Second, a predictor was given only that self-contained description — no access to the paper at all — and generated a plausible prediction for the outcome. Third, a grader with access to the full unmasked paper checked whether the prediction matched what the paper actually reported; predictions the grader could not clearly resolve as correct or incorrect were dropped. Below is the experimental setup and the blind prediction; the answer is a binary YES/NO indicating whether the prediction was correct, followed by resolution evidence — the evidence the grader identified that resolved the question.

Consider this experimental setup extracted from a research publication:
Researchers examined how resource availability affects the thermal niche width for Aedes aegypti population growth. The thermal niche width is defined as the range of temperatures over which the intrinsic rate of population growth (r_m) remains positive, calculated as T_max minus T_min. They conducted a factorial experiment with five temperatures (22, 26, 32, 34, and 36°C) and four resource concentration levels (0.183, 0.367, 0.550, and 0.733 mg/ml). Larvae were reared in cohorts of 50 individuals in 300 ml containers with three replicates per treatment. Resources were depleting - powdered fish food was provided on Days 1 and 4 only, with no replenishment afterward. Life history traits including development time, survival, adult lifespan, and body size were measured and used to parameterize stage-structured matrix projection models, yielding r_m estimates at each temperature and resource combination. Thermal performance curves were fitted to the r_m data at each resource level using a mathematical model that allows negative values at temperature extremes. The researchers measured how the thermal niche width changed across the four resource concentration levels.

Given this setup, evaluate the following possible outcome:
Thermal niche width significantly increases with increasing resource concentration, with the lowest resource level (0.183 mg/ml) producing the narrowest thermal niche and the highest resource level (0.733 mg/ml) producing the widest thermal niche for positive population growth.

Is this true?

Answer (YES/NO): NO